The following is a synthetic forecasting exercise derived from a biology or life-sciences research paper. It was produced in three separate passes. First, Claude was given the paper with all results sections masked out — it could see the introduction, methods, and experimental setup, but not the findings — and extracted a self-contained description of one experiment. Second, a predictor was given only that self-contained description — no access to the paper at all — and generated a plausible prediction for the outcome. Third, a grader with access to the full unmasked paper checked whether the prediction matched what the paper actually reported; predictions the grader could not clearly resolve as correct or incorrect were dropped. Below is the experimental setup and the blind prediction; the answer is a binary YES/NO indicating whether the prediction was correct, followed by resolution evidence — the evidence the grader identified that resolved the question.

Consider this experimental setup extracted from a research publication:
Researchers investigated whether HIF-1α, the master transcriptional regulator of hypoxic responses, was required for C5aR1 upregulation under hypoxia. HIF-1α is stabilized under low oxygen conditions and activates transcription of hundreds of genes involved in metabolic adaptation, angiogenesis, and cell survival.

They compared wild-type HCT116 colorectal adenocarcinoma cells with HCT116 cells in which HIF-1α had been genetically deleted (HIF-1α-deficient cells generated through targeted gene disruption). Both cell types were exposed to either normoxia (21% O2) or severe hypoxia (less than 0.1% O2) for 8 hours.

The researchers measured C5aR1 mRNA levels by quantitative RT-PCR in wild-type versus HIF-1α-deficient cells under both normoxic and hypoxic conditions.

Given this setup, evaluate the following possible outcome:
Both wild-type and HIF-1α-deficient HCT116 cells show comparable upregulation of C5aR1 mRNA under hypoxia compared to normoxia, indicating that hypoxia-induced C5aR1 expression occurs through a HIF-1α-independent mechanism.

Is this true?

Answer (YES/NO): YES